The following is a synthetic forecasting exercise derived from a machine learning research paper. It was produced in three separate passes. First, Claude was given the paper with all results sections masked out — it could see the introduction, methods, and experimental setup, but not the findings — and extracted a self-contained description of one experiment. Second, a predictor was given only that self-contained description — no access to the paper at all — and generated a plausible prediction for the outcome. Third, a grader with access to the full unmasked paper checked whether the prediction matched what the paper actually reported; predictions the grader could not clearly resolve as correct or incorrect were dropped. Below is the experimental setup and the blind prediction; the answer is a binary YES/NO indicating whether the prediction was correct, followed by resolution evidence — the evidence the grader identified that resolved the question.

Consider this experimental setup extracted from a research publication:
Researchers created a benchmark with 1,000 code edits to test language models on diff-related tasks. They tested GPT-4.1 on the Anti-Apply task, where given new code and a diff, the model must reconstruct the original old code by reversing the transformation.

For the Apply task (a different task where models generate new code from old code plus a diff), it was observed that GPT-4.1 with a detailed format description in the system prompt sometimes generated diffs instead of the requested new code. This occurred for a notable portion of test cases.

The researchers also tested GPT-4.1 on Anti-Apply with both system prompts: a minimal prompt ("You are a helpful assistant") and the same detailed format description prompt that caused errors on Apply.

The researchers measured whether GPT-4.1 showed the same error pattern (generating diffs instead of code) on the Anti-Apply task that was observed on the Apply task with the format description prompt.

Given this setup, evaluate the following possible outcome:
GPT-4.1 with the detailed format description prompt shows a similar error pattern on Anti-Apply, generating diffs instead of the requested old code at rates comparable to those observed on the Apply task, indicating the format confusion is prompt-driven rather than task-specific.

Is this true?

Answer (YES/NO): NO